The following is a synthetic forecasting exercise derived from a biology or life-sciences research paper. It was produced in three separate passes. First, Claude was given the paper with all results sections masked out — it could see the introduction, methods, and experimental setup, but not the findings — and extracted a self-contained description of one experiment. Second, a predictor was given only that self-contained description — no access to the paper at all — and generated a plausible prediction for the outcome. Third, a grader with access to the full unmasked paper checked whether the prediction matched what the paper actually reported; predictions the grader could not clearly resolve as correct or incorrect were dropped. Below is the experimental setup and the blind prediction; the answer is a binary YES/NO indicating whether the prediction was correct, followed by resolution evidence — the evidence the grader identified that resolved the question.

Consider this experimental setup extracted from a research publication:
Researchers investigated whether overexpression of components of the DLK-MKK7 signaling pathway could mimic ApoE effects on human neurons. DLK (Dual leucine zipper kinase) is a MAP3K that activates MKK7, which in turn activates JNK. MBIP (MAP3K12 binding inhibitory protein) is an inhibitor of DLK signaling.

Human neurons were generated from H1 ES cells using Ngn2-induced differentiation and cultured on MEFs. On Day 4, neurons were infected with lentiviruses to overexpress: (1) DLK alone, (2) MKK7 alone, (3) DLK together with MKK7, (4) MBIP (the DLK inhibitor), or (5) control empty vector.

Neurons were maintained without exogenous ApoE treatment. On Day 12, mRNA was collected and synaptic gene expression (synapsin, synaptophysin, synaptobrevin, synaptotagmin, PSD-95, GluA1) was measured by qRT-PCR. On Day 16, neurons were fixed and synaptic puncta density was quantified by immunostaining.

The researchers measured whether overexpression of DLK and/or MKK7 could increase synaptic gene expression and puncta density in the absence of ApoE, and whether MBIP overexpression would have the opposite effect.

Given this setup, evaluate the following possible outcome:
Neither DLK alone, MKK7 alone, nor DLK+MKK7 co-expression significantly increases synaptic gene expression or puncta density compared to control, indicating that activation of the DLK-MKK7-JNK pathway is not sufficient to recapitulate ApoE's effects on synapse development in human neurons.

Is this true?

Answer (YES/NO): NO